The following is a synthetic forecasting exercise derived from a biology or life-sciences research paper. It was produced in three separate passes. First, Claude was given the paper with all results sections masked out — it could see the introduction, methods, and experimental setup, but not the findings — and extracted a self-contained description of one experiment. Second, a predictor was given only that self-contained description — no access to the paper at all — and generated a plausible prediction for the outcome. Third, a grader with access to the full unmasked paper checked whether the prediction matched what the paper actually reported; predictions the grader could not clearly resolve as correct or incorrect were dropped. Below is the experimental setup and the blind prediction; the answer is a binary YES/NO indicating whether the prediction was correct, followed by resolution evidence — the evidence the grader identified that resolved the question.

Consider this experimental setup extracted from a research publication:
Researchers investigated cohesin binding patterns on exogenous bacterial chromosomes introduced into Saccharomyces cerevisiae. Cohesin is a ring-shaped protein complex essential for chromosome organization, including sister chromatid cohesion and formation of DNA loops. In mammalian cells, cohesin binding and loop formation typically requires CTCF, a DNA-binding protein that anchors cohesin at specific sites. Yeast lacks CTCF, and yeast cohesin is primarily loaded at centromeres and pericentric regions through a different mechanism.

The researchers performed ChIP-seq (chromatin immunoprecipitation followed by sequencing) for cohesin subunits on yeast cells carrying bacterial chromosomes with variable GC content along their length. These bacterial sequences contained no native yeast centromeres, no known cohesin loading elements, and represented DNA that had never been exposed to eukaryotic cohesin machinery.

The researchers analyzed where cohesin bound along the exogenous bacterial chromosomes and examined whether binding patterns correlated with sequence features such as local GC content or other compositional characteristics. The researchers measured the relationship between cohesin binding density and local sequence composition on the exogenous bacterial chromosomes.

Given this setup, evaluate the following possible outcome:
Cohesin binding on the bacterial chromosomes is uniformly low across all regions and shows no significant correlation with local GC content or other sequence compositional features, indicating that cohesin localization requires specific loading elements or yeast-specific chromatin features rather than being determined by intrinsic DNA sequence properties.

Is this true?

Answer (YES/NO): NO